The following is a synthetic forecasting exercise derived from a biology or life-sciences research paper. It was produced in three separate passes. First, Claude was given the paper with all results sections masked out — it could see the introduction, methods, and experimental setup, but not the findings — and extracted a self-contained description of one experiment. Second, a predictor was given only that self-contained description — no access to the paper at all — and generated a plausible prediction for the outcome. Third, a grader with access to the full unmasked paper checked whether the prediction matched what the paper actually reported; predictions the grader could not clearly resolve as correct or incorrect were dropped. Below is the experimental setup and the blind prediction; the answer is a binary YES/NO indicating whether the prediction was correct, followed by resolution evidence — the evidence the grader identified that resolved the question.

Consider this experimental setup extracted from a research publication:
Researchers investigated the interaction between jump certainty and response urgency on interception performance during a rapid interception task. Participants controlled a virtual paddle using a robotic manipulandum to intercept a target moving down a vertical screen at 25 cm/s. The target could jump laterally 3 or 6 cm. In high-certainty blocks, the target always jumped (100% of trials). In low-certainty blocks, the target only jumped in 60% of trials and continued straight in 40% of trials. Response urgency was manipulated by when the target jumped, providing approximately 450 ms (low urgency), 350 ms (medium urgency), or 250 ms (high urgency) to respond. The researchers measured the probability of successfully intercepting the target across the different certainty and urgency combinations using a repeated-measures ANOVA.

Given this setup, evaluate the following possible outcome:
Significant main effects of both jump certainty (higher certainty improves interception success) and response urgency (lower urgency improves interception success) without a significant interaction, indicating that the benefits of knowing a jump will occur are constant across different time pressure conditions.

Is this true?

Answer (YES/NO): NO